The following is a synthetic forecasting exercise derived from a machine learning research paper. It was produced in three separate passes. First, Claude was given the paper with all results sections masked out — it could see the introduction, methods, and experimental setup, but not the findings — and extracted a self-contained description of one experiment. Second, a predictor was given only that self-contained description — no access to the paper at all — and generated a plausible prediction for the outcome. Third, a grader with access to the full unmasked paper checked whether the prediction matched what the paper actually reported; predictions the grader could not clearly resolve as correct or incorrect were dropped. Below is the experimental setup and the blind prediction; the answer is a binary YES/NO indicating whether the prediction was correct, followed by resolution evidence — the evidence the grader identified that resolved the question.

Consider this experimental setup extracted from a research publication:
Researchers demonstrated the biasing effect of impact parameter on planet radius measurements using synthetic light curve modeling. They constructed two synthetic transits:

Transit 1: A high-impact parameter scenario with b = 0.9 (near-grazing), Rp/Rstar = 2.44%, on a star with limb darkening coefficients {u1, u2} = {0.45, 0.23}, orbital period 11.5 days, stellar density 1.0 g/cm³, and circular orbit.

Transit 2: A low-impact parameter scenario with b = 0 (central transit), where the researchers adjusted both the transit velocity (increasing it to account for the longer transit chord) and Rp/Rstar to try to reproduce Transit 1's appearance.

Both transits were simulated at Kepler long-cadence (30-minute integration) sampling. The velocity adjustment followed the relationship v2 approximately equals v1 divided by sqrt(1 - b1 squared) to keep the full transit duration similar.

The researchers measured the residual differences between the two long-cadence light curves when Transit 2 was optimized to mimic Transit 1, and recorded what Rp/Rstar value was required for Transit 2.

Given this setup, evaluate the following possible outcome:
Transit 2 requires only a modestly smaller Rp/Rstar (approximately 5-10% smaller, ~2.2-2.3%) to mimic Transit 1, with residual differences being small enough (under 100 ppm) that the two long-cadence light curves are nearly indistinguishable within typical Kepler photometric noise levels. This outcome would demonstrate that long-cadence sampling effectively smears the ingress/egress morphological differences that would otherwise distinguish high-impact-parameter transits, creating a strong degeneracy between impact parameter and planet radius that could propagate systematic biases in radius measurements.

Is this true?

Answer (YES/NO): NO